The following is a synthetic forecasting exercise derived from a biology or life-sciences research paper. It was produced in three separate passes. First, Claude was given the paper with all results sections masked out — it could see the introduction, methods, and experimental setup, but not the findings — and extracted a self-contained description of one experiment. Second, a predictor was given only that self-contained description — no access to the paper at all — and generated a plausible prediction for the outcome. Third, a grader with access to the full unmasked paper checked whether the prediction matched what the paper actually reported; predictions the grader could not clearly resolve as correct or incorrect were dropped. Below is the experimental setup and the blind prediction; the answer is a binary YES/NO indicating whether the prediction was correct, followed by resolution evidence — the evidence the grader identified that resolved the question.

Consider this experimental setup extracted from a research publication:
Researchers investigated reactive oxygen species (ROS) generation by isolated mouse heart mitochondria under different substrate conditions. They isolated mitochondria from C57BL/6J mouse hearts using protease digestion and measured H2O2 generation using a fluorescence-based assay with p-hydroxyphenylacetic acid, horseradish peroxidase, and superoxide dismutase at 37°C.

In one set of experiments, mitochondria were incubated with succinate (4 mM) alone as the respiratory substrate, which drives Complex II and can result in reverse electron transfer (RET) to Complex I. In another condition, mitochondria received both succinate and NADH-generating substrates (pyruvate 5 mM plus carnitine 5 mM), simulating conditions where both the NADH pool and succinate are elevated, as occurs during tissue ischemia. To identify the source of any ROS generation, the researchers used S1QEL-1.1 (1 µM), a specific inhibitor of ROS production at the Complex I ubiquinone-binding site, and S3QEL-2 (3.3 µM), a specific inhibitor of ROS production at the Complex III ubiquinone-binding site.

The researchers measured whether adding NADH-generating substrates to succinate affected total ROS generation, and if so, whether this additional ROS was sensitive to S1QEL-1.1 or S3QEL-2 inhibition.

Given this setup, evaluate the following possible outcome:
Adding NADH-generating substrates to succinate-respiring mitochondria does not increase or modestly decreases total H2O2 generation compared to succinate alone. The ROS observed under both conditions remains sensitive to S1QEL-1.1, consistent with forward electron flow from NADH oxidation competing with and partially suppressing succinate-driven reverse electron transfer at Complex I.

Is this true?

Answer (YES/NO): NO